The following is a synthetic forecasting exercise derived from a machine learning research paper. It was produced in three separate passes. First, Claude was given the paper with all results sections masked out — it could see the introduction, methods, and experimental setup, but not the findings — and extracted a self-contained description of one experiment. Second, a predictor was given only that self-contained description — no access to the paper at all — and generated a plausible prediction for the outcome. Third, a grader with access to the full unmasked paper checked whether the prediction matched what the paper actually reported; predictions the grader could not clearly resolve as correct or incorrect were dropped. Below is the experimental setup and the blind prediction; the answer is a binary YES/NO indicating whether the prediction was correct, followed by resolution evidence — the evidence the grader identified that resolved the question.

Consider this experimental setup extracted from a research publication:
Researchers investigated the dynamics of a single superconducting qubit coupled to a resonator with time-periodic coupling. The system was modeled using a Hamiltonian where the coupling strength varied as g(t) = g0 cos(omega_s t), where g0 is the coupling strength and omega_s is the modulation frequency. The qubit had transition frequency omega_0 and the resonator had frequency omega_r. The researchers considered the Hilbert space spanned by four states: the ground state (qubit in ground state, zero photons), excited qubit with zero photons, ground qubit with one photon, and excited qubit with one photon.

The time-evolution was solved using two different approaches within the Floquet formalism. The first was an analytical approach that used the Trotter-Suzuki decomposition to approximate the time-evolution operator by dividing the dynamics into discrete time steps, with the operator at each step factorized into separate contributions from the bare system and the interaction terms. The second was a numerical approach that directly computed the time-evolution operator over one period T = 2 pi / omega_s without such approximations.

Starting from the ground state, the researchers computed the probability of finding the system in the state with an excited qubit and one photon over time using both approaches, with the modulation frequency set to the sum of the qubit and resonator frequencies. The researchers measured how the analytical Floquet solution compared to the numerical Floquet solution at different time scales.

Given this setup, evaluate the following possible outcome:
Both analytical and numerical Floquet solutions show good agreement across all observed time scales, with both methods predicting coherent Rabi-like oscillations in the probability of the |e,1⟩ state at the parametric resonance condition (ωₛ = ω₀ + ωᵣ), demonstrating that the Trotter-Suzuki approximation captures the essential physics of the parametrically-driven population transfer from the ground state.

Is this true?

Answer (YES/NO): NO